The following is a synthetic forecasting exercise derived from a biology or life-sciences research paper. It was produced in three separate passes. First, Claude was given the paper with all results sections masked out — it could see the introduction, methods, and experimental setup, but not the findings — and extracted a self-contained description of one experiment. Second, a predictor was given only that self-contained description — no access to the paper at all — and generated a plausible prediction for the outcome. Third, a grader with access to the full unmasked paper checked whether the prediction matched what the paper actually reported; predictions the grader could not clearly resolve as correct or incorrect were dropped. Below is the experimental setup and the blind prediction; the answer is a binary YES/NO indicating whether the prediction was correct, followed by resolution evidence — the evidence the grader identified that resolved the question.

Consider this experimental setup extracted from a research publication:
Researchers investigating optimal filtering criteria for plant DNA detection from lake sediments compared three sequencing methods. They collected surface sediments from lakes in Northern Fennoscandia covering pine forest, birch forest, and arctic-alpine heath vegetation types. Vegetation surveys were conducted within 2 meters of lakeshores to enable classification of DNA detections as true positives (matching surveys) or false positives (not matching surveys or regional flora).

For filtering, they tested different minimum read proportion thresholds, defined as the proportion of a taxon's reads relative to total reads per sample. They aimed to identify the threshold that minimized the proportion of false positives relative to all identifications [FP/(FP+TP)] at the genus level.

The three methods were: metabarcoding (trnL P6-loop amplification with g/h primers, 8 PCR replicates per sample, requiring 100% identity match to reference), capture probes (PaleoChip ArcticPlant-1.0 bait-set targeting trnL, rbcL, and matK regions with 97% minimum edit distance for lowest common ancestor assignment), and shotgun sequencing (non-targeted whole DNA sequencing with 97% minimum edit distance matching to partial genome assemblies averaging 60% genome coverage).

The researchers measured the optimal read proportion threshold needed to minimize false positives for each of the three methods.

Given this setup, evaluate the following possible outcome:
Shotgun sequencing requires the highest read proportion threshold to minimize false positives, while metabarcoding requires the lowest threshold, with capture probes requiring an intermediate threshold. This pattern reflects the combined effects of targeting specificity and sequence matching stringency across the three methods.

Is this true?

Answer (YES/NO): NO